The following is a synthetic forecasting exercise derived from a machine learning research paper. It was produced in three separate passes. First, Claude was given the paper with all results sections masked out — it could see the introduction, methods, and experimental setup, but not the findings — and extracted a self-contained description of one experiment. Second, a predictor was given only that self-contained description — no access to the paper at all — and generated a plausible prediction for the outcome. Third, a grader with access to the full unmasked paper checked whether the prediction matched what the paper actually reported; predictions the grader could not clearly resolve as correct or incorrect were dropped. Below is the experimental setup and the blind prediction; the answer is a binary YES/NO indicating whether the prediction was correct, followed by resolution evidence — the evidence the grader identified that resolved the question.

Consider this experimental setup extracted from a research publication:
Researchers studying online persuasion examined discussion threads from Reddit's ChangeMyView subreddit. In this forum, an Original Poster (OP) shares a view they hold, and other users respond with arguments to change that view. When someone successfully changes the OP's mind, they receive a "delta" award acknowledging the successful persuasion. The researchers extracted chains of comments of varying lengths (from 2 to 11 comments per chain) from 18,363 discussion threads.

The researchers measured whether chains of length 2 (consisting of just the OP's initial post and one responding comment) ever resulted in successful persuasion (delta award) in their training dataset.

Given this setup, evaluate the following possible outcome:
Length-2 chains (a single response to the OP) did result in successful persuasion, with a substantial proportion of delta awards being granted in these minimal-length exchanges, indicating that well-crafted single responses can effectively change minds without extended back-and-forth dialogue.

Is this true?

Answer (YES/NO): NO